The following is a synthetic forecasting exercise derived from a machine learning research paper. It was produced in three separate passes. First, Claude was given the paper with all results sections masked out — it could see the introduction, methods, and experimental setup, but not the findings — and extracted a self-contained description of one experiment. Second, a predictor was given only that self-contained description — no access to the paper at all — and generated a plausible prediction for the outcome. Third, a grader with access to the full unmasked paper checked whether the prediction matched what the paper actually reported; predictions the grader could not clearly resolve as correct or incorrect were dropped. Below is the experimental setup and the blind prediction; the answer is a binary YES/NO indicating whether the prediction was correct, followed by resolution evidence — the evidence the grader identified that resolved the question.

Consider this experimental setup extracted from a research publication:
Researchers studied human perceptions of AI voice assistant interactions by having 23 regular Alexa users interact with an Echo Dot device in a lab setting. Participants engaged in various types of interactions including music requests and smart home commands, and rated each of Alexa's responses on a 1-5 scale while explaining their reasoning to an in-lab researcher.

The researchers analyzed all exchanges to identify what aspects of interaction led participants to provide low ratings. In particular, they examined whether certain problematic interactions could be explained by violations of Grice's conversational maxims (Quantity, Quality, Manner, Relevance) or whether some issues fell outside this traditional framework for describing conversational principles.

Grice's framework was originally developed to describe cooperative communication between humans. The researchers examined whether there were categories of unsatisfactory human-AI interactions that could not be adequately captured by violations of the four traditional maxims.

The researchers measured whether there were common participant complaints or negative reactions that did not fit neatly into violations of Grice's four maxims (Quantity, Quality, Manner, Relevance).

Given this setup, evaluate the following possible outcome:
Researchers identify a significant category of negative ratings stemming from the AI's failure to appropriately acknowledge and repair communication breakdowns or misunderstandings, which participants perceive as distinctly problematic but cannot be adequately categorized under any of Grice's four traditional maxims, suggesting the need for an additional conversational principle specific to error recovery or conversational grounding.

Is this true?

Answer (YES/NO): NO